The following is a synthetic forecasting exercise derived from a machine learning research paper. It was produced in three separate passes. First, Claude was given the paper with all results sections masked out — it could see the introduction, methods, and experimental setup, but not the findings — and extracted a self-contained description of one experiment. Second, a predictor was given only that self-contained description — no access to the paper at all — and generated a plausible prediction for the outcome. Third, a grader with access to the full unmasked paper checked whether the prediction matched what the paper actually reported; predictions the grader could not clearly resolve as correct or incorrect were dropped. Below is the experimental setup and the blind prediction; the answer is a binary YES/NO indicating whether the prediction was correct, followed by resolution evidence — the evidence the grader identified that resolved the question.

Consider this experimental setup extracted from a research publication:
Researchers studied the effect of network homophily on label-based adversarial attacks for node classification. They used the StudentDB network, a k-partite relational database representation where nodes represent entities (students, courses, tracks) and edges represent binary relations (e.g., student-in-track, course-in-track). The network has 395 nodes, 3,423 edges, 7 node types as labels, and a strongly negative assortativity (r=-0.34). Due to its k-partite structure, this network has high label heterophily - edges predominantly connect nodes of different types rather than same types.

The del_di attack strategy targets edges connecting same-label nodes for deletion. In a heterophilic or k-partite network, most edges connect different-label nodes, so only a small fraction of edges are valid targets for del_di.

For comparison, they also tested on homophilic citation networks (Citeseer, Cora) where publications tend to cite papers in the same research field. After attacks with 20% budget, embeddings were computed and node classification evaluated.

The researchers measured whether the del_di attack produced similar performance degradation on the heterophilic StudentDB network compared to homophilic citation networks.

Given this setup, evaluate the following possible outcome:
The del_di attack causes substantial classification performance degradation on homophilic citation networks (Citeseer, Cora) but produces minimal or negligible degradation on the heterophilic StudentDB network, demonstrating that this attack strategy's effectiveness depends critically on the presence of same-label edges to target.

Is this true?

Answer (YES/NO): NO